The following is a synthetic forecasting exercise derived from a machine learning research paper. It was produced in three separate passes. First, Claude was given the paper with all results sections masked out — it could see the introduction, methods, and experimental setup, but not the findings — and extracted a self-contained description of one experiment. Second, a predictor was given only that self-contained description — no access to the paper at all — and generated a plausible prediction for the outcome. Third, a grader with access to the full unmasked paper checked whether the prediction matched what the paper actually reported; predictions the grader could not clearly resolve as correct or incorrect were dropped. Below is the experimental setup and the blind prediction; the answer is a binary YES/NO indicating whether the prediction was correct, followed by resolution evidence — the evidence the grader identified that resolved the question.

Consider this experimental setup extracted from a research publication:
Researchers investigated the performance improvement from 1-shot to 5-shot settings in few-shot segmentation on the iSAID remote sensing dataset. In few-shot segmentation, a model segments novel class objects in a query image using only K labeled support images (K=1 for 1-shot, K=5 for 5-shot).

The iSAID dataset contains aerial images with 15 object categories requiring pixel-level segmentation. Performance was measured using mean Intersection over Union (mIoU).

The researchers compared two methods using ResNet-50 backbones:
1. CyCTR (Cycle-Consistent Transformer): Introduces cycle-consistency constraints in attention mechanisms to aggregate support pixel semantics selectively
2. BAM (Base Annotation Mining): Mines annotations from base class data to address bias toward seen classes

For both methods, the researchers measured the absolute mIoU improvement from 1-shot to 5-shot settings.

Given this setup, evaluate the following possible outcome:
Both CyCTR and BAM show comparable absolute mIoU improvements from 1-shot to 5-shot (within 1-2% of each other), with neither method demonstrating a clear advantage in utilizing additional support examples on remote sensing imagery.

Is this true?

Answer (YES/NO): NO